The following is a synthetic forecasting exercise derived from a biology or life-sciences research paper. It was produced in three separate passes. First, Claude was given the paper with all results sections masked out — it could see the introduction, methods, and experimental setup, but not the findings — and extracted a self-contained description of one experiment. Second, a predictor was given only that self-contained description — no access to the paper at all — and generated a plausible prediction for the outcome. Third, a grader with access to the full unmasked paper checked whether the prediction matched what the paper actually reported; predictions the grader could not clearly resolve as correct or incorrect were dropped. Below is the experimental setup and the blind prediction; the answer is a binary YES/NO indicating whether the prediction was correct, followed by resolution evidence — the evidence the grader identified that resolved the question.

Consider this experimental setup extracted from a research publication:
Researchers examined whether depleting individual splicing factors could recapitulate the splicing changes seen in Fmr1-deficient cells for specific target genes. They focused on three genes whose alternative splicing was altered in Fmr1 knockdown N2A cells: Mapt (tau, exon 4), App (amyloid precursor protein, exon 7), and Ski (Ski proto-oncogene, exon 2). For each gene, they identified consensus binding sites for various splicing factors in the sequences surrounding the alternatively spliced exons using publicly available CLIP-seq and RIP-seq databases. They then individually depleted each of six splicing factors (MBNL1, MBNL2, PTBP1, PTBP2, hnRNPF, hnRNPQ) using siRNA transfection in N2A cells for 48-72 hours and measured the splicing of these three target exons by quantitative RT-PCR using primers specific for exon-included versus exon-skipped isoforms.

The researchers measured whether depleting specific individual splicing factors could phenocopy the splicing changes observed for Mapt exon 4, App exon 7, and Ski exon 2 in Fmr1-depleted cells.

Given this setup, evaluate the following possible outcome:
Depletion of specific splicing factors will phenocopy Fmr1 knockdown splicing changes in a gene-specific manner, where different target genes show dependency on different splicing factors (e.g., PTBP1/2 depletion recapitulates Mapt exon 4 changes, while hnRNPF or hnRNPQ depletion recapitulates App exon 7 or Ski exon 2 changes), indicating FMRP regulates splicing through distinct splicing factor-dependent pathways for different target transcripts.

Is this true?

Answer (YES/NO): NO